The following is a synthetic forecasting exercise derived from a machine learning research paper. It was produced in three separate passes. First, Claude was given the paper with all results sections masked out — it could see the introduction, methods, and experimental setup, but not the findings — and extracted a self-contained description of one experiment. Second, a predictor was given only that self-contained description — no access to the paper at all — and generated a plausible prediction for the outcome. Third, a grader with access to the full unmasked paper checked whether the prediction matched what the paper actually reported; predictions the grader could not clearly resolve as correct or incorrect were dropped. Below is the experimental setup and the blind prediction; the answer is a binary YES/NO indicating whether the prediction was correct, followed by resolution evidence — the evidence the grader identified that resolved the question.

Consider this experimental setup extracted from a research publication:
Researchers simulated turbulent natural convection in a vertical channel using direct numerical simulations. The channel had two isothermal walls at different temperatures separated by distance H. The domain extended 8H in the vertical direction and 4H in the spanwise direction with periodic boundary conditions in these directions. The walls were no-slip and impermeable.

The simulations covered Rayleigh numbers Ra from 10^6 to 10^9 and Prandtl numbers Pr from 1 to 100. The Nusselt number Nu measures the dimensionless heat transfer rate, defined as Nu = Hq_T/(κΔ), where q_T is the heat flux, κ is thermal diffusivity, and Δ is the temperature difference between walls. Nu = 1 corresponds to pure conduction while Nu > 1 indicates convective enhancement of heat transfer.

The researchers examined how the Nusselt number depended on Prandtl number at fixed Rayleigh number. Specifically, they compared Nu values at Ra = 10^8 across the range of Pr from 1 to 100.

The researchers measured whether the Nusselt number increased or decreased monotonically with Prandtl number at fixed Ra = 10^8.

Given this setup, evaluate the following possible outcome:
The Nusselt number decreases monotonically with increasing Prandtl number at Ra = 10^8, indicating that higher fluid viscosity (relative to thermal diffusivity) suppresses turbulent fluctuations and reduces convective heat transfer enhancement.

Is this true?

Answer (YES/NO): YES